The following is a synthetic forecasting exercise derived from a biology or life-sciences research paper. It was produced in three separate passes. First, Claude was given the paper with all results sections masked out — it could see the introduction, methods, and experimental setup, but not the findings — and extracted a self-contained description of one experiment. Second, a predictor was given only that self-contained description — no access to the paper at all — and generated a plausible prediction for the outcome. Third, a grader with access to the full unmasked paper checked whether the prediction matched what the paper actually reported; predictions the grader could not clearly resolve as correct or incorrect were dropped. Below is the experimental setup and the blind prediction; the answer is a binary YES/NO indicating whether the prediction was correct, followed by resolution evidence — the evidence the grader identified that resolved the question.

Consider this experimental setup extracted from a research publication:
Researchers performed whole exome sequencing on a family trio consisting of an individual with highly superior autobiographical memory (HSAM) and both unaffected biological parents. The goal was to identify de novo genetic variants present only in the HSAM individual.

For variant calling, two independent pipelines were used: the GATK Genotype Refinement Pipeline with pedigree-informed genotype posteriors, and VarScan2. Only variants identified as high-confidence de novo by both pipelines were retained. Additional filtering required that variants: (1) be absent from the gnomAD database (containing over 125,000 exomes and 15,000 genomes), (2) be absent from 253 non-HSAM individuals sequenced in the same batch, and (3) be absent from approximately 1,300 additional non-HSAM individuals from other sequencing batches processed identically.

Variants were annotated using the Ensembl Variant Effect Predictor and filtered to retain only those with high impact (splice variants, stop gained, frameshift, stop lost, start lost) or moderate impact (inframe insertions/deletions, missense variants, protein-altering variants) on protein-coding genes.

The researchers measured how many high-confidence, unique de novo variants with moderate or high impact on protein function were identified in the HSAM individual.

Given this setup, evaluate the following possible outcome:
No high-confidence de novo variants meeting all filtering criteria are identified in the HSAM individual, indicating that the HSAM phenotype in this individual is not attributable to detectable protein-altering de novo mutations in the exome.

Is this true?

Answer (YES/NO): NO